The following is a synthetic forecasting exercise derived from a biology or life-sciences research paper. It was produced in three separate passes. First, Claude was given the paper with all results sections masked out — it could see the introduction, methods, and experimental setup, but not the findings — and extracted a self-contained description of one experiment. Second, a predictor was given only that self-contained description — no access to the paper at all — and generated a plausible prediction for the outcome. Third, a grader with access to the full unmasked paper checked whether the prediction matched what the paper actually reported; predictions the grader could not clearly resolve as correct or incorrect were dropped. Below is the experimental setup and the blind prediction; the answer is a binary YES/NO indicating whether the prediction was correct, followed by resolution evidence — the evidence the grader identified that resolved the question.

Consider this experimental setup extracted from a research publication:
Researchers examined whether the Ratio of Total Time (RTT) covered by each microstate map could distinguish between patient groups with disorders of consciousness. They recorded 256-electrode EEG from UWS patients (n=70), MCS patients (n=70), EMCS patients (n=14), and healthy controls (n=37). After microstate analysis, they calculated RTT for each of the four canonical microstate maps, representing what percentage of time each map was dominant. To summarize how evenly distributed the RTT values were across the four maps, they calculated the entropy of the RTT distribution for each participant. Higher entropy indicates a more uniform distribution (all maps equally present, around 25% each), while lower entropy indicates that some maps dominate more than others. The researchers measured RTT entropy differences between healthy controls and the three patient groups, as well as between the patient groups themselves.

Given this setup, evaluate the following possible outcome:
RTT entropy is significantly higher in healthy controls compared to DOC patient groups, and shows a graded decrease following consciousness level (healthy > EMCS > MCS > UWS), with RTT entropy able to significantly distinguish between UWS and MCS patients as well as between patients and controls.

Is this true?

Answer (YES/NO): NO